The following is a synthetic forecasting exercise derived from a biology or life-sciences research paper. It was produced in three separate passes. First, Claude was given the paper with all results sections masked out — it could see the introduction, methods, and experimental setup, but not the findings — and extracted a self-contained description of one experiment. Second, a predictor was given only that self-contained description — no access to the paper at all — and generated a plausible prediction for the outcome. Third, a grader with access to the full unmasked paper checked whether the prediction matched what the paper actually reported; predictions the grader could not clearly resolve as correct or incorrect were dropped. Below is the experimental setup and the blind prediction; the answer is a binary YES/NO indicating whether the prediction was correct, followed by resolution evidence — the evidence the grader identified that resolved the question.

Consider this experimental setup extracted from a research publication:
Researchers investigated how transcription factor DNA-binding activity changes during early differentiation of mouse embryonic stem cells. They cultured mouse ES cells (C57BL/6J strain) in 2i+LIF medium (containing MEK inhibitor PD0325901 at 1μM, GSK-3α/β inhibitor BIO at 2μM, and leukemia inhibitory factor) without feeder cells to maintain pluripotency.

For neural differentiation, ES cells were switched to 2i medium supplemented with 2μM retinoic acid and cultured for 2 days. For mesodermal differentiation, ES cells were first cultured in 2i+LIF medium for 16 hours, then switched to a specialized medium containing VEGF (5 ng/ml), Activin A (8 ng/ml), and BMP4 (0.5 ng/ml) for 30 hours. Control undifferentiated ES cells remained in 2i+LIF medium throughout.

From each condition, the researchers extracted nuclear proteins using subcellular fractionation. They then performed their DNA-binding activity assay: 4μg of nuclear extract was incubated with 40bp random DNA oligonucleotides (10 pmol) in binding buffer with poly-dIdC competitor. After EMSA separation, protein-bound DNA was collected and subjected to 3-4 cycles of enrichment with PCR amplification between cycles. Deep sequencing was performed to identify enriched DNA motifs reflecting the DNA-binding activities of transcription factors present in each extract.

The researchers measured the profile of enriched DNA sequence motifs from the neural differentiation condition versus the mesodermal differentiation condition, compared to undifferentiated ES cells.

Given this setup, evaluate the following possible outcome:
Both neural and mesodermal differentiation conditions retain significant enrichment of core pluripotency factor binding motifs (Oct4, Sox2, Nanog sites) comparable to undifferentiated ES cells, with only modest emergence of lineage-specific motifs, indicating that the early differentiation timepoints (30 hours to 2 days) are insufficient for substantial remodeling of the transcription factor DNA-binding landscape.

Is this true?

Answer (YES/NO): NO